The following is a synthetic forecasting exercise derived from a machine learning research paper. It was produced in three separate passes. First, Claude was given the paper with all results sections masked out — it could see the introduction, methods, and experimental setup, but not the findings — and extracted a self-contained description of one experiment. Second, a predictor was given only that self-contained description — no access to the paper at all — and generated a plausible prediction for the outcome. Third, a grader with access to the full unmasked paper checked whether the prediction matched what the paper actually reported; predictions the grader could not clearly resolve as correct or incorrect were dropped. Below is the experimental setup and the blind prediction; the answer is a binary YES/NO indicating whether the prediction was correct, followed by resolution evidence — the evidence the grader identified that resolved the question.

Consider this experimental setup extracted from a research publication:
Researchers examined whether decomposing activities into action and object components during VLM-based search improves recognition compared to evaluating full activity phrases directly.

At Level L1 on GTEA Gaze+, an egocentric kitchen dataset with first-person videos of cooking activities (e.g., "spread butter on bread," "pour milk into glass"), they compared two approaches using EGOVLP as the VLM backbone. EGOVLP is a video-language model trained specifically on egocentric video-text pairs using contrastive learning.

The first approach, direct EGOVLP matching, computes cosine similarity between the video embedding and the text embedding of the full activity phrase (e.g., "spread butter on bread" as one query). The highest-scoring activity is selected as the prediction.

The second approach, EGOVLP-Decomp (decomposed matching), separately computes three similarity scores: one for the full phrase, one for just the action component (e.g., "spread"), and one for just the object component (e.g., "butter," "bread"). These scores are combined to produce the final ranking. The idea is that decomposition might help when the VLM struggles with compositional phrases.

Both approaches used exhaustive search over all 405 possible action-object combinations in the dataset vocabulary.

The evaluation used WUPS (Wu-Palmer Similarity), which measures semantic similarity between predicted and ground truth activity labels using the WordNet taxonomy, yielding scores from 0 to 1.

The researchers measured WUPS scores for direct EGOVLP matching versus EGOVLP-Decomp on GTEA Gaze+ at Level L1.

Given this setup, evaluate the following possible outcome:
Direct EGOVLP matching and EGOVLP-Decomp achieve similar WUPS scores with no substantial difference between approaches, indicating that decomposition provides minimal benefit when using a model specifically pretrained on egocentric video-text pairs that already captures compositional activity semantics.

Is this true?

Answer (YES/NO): YES